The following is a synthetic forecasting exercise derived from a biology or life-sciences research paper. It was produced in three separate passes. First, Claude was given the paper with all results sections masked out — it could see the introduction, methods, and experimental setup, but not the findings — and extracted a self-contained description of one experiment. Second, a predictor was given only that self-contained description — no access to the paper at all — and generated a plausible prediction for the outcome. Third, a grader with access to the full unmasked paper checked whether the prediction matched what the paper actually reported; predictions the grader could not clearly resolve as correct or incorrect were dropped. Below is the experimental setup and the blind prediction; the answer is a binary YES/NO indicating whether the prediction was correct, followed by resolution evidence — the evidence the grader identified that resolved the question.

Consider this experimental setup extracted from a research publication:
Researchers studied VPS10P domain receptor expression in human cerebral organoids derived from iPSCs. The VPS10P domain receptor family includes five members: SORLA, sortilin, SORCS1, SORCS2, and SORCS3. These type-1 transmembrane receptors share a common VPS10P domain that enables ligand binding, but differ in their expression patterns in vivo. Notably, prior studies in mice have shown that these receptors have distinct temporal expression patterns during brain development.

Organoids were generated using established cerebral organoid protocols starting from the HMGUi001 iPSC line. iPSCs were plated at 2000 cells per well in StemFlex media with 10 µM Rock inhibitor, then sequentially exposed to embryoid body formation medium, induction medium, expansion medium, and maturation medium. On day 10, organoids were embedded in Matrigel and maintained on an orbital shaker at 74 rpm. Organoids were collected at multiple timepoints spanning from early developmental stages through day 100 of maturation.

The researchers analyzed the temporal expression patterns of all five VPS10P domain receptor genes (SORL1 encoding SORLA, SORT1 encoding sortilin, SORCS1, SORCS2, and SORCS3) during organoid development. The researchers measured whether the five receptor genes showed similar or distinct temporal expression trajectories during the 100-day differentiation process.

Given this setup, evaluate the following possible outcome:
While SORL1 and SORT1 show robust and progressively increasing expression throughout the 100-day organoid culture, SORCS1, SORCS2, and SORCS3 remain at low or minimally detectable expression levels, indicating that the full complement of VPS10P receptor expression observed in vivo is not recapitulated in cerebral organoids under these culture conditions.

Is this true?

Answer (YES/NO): NO